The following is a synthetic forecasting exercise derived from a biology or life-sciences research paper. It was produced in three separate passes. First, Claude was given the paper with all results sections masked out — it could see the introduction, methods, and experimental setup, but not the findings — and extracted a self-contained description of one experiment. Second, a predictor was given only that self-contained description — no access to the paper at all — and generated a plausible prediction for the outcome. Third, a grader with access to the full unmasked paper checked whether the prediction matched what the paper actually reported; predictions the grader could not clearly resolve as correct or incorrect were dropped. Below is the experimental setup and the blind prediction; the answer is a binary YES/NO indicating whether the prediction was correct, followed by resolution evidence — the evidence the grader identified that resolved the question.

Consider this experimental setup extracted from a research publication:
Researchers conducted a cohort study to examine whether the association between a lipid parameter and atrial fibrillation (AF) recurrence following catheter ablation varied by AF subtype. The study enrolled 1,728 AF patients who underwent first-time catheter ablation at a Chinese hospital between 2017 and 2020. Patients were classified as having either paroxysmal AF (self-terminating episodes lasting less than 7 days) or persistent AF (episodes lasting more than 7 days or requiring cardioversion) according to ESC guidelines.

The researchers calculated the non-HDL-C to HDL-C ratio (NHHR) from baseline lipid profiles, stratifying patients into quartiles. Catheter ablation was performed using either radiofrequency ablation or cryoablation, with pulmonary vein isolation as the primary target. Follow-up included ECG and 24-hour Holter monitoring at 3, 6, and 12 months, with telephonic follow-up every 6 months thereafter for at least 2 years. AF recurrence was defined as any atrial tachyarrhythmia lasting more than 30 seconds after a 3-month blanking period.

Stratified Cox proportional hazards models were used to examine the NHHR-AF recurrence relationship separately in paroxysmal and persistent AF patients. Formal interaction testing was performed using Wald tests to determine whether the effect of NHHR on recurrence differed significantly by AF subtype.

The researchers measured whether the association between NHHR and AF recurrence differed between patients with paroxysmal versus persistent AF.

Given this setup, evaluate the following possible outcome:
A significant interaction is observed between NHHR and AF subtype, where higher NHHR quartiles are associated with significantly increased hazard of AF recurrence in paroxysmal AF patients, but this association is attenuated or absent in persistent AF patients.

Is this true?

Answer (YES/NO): NO